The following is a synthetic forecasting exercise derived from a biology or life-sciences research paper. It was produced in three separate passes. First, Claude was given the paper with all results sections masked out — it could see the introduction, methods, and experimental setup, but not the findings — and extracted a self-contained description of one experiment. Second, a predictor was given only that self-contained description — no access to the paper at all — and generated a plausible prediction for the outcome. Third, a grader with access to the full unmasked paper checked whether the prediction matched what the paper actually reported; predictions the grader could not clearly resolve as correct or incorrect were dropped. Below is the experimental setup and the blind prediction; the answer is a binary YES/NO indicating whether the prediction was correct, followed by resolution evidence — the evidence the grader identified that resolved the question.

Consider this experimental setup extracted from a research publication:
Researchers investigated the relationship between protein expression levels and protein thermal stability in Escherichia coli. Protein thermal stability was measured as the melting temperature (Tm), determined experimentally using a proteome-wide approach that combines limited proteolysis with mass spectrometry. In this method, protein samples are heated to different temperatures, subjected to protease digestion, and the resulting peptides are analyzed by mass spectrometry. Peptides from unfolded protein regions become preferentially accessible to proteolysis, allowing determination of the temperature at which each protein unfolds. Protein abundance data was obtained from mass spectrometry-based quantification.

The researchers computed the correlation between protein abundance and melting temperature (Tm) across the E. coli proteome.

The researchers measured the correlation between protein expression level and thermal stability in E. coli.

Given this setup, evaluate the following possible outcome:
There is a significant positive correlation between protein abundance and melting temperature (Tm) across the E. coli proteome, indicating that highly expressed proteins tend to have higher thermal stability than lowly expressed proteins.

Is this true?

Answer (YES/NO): NO